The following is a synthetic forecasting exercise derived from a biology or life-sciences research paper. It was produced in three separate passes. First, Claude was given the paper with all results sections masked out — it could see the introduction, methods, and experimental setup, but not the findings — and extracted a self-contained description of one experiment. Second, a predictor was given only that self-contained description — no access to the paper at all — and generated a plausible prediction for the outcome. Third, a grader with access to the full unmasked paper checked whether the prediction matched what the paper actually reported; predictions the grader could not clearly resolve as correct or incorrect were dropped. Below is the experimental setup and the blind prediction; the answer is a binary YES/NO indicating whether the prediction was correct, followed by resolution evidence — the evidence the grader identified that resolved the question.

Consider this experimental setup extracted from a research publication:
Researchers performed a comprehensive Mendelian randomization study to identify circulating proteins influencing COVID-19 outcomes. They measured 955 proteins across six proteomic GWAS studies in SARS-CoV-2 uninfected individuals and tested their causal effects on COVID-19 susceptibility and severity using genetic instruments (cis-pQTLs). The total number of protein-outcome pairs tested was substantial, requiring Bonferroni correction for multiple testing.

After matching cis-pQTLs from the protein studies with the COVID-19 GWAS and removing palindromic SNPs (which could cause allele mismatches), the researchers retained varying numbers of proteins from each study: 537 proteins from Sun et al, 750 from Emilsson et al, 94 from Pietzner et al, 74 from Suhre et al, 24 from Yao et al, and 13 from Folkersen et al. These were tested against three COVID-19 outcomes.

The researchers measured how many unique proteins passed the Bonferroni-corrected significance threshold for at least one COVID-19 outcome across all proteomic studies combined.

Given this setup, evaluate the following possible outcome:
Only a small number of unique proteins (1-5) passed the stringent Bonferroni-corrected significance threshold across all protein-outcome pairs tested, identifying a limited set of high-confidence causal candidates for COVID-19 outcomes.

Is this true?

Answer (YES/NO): YES